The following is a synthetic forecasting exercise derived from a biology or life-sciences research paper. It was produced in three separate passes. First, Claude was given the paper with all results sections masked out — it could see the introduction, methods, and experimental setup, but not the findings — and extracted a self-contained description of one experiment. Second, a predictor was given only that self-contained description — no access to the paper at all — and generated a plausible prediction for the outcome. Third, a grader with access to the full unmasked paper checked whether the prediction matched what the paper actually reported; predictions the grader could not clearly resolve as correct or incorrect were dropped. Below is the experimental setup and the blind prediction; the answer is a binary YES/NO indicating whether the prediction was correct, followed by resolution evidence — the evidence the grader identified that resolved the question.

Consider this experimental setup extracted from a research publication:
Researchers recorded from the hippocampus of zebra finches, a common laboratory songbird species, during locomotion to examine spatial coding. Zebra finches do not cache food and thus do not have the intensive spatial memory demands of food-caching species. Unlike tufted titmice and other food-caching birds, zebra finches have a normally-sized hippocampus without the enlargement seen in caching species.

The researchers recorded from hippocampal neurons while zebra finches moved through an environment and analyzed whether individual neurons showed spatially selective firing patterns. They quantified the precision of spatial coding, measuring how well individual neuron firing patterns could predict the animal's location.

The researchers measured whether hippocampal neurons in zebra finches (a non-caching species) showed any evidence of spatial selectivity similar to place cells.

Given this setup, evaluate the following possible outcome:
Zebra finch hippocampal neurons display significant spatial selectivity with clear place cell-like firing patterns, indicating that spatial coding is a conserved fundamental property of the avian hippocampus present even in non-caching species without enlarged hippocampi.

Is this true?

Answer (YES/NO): NO